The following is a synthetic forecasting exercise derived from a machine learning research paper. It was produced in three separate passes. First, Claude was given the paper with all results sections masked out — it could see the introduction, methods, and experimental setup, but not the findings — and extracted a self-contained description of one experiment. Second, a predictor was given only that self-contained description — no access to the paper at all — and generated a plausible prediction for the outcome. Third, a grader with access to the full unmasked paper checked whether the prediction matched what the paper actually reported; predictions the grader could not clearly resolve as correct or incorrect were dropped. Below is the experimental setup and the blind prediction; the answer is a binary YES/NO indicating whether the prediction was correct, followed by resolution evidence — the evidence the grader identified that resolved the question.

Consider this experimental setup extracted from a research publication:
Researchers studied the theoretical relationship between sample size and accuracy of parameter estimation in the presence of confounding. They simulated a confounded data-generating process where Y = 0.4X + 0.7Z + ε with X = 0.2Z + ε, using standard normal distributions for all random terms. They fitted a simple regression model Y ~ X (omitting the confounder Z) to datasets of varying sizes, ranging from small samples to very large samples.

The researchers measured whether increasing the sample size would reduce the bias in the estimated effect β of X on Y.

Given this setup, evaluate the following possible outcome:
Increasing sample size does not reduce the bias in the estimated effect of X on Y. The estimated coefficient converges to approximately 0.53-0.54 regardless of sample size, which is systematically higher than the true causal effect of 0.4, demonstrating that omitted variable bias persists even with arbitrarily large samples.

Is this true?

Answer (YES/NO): YES